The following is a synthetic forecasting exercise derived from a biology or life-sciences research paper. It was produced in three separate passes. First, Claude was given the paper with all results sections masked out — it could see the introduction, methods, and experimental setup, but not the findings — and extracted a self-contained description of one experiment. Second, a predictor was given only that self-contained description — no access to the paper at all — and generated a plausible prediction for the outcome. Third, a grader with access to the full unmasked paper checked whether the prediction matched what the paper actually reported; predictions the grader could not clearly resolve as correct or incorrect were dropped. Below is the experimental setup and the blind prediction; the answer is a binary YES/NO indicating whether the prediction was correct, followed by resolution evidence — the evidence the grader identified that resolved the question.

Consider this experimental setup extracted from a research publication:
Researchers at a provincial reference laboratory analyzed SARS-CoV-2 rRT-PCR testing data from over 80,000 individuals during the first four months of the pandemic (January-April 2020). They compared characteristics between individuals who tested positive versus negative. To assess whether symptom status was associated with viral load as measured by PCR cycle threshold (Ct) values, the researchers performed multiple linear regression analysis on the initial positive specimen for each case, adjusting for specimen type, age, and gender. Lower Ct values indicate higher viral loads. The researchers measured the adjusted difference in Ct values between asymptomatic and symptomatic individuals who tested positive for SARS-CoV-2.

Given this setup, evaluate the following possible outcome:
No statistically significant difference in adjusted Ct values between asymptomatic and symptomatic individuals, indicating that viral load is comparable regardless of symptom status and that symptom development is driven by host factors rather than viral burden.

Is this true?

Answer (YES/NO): NO